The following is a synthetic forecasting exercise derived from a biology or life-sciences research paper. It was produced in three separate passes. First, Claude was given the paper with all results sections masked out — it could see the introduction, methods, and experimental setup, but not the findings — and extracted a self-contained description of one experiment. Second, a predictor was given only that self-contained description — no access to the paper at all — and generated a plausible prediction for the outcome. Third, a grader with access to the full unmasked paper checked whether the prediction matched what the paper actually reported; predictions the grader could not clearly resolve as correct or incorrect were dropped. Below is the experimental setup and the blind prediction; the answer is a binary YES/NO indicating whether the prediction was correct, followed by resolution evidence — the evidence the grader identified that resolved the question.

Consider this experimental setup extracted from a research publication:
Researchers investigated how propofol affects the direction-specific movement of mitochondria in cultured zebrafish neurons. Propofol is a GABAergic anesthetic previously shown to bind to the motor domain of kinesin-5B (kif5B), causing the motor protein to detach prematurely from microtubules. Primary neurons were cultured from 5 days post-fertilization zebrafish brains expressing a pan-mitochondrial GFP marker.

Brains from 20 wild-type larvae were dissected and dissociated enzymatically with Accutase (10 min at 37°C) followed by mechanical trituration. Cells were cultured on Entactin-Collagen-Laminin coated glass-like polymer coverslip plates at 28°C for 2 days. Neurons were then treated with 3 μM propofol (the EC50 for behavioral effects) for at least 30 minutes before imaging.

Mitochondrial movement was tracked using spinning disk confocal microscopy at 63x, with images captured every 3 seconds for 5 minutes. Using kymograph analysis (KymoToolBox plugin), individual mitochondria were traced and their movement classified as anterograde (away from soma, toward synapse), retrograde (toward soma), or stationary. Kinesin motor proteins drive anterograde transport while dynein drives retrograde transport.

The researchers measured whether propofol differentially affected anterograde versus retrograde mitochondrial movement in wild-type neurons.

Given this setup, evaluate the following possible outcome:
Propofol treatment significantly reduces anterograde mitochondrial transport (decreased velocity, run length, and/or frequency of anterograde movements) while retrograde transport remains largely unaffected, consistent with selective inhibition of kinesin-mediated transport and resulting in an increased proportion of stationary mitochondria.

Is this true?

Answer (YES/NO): NO